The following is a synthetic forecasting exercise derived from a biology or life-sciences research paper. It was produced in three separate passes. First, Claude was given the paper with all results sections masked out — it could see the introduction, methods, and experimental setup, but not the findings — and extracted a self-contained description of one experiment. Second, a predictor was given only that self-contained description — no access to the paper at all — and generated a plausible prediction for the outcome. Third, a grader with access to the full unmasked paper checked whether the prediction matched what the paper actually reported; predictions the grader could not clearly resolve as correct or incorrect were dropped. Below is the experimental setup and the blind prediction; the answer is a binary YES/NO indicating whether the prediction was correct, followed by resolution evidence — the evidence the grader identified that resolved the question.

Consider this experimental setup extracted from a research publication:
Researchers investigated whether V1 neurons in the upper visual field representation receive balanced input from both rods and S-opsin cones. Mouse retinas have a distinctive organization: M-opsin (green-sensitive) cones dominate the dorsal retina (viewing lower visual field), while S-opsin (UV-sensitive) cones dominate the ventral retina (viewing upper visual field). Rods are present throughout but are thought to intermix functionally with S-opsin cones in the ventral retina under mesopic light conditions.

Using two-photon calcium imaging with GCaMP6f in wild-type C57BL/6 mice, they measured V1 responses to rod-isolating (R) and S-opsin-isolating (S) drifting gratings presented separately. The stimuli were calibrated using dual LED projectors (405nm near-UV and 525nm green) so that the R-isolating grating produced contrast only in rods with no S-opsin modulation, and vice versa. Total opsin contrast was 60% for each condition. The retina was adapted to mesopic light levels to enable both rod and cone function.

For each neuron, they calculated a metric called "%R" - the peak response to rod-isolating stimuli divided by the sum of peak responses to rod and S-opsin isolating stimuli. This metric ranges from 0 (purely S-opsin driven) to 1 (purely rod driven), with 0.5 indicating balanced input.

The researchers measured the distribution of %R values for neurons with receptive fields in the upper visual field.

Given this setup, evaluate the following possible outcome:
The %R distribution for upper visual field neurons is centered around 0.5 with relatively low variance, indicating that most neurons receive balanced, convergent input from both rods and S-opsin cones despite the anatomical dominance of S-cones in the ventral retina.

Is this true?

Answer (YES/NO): NO